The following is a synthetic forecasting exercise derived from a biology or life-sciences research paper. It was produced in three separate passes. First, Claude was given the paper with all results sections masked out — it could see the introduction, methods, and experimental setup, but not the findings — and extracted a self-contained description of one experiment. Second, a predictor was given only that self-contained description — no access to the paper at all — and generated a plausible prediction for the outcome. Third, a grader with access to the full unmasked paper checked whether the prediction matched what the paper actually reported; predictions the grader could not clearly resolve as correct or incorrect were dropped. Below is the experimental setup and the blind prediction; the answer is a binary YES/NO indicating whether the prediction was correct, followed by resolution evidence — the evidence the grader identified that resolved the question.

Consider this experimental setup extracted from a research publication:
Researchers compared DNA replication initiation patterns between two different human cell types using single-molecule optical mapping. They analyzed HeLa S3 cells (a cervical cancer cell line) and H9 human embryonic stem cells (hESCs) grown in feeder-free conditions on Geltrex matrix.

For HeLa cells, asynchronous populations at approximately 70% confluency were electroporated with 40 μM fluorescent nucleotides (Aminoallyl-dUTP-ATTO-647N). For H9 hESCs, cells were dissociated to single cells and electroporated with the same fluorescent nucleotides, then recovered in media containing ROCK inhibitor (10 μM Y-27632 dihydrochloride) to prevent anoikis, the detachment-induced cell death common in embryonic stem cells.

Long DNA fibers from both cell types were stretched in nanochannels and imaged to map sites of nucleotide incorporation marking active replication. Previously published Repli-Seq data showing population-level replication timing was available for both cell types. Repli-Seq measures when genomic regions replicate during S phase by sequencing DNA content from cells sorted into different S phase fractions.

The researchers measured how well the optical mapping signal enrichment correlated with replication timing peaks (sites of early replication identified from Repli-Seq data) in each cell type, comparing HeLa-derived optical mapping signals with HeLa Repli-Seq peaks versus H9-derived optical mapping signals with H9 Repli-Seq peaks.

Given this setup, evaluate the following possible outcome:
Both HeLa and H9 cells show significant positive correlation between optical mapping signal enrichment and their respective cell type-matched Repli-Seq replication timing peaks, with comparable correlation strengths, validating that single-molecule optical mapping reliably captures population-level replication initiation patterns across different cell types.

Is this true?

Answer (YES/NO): NO